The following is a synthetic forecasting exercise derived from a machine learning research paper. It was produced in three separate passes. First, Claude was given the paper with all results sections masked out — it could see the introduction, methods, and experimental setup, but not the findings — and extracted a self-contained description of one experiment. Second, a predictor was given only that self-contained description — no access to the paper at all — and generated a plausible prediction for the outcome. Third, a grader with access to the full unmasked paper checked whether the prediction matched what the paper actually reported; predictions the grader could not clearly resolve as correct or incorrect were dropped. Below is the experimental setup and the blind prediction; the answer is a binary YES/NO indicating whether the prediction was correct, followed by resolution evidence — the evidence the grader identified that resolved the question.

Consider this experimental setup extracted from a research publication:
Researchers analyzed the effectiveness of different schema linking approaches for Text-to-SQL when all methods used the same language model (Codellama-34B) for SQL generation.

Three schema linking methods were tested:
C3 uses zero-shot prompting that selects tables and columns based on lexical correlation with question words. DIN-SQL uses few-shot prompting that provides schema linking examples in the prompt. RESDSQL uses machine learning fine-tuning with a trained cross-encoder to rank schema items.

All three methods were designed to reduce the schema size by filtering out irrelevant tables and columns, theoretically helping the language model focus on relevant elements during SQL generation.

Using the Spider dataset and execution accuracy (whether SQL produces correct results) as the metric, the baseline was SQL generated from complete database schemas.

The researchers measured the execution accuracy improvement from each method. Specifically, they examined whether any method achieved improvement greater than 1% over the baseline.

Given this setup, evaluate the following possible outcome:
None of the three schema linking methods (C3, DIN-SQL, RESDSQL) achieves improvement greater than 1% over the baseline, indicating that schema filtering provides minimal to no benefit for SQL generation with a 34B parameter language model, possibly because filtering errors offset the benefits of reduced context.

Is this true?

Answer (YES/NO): YES